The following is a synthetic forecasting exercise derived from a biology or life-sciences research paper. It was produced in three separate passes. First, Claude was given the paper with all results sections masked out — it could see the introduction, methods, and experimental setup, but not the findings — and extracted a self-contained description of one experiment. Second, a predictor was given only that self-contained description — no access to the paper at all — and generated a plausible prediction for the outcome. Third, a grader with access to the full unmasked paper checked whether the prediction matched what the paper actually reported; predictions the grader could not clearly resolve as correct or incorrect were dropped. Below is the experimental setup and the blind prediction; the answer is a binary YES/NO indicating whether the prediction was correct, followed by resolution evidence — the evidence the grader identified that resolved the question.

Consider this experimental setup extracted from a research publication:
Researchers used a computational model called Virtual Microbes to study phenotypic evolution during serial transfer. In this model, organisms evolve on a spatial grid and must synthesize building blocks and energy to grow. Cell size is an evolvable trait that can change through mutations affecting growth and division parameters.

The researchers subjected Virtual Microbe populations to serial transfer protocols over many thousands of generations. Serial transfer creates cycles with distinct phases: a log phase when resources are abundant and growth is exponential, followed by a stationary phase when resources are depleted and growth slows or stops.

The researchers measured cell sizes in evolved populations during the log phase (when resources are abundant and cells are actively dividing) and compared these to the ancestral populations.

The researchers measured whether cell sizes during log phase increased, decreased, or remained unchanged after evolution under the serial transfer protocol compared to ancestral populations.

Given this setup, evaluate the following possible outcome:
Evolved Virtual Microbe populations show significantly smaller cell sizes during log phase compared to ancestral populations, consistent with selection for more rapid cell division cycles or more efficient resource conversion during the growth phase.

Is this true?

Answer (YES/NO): NO